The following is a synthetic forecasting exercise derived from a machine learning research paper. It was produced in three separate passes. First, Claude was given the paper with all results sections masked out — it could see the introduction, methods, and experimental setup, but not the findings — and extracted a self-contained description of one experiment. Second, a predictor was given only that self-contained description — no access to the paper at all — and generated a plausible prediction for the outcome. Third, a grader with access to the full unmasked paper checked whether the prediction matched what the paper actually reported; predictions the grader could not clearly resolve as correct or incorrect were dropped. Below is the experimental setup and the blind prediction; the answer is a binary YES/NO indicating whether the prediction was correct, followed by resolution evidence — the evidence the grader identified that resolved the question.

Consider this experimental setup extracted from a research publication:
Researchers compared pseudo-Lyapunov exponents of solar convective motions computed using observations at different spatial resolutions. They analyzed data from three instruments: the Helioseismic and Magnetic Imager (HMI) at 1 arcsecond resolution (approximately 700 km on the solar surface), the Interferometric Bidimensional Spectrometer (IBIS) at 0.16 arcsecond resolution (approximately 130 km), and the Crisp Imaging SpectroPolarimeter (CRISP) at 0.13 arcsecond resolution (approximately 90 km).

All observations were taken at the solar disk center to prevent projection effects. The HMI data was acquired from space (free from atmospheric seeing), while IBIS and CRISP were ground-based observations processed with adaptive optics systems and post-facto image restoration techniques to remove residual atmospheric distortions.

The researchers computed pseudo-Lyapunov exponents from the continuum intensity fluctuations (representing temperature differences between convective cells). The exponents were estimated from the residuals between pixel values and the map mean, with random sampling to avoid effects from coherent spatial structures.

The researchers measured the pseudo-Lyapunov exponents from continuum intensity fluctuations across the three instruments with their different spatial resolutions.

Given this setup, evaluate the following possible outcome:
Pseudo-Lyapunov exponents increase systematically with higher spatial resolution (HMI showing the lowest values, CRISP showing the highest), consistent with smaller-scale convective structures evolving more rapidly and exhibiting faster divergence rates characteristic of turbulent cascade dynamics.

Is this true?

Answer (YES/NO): NO